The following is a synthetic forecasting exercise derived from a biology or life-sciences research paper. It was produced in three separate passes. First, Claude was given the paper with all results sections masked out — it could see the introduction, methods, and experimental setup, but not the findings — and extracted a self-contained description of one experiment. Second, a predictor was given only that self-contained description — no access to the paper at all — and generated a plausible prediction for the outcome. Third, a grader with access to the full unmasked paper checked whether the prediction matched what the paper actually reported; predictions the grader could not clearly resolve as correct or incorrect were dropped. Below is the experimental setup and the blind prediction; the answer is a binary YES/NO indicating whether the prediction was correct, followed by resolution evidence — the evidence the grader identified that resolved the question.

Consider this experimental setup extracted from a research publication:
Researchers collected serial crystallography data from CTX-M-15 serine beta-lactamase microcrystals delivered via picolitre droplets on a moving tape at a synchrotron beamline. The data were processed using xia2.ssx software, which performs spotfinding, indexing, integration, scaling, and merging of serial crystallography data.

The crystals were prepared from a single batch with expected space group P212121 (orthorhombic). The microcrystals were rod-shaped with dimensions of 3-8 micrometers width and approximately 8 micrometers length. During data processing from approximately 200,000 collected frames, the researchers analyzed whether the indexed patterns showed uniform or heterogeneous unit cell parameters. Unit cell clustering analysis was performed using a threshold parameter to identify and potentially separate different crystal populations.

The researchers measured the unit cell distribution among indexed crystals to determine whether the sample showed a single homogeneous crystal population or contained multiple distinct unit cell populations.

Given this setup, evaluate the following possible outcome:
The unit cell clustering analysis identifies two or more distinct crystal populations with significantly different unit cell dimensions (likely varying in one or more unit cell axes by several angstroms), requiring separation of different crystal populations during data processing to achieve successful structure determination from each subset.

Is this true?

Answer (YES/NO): NO